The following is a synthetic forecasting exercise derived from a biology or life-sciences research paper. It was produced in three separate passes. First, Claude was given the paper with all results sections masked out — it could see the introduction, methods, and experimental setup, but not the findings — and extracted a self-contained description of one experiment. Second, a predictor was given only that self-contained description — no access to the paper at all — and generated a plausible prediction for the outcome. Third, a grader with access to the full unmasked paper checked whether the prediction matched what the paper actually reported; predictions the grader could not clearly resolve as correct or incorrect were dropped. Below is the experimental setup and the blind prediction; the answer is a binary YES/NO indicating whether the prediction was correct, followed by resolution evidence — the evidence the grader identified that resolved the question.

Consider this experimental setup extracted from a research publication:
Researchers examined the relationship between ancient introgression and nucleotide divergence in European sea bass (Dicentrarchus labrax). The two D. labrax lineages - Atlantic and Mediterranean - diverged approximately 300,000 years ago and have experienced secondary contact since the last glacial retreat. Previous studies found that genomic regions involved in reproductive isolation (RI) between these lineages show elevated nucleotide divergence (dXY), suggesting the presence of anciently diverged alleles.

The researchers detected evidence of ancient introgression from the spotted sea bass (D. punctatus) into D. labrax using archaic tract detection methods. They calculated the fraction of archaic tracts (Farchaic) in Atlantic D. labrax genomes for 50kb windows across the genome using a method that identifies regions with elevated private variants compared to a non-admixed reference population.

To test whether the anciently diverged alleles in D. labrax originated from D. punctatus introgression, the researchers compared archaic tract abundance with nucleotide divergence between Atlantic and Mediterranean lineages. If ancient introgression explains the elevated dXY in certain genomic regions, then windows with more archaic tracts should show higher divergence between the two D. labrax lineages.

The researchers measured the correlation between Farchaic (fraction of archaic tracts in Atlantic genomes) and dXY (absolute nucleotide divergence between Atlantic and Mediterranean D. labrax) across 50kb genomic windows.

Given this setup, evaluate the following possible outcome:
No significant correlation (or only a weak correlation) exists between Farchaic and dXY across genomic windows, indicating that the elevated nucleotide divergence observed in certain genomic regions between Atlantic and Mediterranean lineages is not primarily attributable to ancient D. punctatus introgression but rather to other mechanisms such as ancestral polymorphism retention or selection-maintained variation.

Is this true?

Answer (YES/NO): NO